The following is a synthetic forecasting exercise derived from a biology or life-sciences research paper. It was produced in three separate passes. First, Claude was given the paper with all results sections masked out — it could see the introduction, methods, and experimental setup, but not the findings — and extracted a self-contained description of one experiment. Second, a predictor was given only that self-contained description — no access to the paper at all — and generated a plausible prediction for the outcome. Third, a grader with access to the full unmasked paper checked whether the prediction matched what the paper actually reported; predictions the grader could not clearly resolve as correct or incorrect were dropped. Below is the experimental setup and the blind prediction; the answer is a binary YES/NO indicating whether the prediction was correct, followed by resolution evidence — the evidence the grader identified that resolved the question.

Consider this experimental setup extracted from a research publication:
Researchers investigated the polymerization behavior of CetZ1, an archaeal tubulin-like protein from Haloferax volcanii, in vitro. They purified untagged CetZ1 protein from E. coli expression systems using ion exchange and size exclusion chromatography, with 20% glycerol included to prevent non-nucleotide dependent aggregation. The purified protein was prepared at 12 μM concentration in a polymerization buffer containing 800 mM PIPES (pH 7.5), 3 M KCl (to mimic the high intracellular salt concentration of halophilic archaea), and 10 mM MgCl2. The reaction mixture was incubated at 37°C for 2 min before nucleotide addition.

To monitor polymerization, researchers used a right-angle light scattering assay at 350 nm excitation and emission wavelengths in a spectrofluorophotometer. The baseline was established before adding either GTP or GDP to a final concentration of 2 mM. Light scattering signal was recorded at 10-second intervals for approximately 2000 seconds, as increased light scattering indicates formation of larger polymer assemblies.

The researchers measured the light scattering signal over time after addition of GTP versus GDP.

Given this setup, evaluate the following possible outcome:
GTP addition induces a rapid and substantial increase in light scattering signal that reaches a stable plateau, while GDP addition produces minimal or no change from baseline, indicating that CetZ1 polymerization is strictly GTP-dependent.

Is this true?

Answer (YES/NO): YES